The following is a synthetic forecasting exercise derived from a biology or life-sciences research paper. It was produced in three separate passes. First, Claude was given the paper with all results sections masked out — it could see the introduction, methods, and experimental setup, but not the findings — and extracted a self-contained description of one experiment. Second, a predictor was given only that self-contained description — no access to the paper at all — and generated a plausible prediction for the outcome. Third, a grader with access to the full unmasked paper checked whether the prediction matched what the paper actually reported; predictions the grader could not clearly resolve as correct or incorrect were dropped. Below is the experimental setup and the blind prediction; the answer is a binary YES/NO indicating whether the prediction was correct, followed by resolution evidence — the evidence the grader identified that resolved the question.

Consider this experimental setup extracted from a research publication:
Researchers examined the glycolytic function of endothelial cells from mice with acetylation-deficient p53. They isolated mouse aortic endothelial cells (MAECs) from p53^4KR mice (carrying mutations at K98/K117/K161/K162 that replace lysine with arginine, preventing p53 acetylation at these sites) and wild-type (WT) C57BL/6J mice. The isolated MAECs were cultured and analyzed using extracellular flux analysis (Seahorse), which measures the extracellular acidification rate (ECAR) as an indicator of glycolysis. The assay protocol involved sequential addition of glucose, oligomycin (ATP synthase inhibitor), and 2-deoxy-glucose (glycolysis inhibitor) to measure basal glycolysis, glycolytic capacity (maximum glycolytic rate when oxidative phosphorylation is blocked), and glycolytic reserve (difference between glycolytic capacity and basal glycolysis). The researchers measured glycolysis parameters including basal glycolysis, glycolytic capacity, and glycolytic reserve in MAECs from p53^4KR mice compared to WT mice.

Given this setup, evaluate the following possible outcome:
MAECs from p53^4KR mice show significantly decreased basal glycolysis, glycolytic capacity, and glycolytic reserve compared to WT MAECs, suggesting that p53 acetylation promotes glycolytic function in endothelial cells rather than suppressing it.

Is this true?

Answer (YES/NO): NO